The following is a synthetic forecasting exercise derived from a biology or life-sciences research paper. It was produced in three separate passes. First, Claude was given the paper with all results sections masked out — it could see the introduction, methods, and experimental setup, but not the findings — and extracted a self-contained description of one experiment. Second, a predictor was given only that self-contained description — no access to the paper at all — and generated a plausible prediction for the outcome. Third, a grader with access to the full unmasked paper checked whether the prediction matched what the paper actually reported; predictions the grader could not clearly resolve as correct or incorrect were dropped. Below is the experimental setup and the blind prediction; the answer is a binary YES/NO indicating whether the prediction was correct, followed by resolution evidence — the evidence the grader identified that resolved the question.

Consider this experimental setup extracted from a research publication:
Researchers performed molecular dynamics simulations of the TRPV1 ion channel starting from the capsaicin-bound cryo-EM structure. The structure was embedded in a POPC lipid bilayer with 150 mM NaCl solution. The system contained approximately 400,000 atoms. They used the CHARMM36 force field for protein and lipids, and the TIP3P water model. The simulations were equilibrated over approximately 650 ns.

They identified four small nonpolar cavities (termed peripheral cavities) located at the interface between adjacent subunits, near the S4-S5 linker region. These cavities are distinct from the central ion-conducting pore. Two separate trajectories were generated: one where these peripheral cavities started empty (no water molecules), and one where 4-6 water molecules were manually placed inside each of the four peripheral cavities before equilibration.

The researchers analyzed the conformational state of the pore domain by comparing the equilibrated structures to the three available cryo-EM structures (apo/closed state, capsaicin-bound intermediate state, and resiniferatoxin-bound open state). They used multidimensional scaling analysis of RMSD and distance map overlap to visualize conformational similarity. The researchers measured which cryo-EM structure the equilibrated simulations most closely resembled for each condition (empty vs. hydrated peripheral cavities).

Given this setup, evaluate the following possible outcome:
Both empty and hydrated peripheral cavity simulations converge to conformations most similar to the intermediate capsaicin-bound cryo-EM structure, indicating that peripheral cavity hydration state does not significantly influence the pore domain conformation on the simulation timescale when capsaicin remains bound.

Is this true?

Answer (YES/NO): NO